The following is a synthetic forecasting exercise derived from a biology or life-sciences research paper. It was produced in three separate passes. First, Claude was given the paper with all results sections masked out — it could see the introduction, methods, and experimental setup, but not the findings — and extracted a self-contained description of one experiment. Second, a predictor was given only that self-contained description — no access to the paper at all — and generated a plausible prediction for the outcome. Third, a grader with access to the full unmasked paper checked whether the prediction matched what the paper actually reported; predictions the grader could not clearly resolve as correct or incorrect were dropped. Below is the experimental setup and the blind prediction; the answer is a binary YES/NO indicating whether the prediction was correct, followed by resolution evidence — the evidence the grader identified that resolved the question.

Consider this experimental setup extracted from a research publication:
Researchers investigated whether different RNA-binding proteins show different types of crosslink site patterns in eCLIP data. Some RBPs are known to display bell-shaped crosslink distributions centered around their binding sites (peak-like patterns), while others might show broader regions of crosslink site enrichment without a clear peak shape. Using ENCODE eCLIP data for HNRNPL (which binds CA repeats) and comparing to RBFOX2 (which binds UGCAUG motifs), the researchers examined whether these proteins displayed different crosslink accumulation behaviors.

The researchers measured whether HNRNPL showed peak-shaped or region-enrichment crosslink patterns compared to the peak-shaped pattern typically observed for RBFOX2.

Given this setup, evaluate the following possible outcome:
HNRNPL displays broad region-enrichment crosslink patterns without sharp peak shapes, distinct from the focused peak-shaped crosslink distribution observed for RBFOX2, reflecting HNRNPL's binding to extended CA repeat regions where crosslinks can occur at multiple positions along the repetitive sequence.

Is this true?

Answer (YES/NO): YES